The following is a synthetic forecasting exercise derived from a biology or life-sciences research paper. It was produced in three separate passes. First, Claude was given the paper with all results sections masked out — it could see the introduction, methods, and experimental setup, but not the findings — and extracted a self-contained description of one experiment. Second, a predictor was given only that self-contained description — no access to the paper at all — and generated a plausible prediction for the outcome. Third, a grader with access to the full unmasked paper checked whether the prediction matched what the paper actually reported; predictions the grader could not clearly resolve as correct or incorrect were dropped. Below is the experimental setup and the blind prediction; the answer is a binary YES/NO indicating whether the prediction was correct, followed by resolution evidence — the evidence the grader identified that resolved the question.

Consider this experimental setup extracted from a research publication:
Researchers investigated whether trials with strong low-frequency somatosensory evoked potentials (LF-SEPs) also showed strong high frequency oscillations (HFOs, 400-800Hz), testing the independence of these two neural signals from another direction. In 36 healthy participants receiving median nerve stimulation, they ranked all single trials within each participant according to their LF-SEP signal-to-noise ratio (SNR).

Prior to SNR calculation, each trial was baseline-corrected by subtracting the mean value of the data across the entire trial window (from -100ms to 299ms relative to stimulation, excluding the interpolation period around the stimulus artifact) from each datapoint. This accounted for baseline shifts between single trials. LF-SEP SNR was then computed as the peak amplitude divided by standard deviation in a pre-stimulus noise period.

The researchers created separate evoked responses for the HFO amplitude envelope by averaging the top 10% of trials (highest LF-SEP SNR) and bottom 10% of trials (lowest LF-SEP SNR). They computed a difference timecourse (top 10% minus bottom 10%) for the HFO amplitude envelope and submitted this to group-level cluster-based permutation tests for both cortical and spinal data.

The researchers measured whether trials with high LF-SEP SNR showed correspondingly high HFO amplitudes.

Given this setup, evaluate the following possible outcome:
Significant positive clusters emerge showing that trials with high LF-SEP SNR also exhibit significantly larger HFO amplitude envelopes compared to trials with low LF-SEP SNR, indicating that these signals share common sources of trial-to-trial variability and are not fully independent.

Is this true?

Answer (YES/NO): NO